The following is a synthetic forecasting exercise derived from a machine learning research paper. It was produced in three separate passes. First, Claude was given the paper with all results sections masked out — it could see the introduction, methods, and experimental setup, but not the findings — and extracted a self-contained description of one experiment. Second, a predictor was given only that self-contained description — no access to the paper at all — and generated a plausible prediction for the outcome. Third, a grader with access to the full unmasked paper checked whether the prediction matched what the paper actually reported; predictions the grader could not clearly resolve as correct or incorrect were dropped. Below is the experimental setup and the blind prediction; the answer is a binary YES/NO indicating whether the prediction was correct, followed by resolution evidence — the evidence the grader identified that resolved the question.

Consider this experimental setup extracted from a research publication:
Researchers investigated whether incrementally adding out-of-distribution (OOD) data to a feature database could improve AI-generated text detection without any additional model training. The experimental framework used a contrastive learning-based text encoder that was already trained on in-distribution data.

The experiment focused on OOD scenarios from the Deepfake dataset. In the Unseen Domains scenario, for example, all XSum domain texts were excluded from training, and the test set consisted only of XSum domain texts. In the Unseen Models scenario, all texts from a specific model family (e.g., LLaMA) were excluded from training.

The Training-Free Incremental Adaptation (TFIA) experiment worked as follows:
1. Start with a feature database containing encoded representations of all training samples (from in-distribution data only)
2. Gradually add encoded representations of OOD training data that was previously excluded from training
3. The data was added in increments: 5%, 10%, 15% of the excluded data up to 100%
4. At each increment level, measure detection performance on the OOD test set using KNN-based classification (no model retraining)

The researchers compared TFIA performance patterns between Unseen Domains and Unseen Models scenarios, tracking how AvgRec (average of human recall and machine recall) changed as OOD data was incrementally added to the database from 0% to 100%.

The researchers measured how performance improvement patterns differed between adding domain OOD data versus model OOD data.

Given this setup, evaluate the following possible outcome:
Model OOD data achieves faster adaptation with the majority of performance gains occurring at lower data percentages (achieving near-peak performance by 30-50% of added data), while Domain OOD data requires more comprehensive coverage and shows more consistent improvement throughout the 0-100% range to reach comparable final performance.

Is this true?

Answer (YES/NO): NO